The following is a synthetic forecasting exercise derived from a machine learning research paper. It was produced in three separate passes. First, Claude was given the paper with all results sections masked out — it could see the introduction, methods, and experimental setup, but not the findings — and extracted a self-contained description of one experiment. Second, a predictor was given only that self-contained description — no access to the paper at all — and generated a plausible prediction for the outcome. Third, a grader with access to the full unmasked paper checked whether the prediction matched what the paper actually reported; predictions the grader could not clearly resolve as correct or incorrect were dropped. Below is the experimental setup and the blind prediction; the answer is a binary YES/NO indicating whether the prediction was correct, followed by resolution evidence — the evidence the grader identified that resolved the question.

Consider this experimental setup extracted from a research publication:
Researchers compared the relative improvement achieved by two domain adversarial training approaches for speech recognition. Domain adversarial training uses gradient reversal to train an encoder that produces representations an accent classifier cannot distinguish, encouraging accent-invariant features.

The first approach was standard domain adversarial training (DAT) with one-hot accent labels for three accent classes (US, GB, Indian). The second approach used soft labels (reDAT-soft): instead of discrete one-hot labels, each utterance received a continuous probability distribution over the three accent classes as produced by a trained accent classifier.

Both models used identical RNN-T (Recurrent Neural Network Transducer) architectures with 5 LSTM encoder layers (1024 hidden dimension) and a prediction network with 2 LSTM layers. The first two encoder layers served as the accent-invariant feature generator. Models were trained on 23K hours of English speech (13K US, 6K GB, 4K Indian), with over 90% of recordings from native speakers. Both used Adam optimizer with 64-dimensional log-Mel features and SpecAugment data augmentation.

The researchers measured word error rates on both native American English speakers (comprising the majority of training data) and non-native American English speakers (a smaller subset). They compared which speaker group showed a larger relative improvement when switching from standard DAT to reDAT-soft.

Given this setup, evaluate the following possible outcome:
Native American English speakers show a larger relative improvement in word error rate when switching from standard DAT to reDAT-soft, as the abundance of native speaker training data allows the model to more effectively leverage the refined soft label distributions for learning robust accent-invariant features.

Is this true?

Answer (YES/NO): NO